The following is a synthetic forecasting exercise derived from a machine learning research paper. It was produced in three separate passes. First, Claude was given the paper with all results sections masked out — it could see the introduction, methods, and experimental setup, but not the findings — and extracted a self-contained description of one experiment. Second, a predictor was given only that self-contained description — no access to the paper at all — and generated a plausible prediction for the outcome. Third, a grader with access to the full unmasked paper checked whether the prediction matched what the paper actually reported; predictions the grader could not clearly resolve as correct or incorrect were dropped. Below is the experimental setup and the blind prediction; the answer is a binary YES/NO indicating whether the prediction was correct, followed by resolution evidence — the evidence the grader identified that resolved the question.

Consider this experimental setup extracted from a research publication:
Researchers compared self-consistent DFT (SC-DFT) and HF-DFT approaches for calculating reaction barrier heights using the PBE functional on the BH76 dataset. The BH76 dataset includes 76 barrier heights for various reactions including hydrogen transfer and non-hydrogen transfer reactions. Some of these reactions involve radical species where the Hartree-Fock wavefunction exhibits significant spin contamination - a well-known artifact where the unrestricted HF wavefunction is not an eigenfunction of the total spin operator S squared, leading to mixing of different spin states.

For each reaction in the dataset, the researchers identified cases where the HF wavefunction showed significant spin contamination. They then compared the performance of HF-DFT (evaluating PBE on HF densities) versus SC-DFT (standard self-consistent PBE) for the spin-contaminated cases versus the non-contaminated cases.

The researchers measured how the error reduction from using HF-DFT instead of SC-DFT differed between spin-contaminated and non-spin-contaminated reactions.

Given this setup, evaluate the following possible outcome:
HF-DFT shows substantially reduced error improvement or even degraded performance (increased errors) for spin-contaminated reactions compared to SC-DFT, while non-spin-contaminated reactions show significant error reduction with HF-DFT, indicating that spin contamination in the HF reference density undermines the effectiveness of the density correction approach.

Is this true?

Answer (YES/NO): NO